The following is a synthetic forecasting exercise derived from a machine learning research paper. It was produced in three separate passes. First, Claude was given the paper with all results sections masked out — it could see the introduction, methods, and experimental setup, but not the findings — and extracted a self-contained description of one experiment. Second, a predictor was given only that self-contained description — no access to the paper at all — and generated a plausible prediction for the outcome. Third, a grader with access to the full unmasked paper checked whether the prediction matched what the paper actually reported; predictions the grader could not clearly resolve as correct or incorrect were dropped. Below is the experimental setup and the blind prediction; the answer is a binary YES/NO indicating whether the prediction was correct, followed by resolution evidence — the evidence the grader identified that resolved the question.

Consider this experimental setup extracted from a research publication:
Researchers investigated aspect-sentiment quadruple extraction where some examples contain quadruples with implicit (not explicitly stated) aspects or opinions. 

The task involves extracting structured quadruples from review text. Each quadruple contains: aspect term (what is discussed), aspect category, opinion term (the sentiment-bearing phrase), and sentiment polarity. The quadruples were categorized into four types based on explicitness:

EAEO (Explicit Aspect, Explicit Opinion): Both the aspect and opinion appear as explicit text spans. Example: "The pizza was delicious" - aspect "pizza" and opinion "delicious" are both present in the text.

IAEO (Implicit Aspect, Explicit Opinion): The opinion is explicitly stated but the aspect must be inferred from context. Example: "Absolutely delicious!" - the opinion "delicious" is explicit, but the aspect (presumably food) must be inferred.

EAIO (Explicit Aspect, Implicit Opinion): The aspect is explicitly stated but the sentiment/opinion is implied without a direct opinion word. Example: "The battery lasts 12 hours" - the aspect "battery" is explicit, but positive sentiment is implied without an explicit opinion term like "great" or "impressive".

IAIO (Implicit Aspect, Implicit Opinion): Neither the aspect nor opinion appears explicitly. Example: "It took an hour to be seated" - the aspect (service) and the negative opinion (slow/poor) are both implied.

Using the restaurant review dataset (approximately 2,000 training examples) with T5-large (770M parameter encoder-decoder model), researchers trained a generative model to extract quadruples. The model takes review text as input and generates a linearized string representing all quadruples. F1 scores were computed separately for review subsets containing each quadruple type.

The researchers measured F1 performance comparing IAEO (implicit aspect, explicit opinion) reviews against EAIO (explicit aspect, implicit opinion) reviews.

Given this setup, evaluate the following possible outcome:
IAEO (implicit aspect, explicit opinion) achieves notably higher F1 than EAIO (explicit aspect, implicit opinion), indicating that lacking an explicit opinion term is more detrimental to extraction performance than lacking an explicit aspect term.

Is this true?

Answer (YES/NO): YES